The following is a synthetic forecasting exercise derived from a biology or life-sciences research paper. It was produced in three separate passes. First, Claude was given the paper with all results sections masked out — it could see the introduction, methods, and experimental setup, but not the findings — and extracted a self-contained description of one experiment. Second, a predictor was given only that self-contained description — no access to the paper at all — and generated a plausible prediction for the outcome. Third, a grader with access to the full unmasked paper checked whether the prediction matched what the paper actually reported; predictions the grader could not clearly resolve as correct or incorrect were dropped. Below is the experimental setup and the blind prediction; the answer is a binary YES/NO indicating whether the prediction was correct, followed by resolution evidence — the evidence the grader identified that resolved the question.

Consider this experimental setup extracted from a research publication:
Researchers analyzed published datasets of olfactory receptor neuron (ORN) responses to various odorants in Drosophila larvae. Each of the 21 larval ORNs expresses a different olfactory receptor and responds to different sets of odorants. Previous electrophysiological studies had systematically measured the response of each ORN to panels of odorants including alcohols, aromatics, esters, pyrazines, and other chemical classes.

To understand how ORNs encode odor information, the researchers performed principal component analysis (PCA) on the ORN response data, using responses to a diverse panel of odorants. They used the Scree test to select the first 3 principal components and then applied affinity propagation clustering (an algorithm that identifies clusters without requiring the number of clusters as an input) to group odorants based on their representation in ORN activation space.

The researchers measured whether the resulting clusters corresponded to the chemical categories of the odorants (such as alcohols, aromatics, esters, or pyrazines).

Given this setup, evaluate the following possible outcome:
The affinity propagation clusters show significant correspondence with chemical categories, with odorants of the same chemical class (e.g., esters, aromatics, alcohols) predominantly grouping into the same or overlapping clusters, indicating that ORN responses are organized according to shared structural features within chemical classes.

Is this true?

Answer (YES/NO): YES